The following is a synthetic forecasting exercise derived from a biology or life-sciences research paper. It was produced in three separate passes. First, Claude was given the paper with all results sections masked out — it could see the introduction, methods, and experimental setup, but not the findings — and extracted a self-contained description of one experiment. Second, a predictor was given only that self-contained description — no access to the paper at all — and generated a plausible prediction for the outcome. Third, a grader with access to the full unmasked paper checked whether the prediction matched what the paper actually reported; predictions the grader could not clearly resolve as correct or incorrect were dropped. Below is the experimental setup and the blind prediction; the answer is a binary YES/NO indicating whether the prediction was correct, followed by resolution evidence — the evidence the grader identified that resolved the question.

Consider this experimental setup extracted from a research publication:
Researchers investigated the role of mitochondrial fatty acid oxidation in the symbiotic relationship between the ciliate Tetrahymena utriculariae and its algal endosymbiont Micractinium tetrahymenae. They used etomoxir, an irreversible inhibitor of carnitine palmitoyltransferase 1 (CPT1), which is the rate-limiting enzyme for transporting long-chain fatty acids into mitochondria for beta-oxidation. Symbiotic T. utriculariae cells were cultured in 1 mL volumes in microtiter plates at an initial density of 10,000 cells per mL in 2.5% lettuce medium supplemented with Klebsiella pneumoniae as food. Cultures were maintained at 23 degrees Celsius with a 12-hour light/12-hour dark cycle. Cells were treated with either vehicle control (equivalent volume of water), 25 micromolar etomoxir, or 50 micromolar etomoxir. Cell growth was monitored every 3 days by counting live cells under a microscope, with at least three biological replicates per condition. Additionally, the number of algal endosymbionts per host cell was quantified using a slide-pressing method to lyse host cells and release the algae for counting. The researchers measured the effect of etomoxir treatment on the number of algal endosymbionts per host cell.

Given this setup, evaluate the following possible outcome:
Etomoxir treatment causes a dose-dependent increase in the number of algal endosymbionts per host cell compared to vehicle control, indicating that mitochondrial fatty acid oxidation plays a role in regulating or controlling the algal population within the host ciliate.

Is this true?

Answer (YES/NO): YES